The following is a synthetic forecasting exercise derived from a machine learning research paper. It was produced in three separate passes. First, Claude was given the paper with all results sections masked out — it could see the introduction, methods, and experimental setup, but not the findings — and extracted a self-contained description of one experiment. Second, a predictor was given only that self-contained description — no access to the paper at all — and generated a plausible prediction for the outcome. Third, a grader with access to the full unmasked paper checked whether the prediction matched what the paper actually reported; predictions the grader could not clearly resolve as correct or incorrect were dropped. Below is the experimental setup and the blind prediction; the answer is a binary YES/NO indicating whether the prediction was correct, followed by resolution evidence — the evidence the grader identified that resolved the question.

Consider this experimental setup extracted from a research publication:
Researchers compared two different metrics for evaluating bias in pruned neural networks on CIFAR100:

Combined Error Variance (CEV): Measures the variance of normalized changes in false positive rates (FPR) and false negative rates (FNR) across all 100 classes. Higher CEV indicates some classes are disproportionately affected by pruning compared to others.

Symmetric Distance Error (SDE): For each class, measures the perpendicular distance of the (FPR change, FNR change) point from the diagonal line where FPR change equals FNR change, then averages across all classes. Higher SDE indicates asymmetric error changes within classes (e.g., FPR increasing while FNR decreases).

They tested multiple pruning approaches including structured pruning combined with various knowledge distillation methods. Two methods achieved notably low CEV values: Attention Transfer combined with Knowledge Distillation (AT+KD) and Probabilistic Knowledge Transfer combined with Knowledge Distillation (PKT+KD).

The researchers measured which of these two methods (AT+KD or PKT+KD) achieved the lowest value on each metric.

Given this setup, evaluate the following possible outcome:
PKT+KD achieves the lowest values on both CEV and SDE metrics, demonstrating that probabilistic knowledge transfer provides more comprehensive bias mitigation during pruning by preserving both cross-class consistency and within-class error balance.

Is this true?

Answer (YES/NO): NO